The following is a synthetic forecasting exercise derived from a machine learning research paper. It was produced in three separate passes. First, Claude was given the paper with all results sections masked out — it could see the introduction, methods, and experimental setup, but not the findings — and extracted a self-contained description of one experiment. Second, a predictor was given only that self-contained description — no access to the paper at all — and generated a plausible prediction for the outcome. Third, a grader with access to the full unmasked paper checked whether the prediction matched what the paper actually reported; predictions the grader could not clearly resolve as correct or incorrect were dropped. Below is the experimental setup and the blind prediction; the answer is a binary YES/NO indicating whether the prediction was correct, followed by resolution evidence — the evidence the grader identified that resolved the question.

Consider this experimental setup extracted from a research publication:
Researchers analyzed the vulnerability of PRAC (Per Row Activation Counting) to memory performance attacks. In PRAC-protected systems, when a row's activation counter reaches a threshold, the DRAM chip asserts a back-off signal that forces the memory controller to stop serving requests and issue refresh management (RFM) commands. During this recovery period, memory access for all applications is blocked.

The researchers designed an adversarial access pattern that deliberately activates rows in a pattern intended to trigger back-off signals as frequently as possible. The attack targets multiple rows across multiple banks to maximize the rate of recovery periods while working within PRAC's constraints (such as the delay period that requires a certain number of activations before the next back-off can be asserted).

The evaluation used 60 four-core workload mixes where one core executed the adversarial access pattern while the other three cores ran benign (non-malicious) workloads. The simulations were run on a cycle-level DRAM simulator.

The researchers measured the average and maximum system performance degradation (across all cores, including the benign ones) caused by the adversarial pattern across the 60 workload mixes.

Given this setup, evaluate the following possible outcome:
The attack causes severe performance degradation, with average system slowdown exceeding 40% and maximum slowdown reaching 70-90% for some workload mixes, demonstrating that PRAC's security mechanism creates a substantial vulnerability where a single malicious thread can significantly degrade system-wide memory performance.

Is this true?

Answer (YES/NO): NO